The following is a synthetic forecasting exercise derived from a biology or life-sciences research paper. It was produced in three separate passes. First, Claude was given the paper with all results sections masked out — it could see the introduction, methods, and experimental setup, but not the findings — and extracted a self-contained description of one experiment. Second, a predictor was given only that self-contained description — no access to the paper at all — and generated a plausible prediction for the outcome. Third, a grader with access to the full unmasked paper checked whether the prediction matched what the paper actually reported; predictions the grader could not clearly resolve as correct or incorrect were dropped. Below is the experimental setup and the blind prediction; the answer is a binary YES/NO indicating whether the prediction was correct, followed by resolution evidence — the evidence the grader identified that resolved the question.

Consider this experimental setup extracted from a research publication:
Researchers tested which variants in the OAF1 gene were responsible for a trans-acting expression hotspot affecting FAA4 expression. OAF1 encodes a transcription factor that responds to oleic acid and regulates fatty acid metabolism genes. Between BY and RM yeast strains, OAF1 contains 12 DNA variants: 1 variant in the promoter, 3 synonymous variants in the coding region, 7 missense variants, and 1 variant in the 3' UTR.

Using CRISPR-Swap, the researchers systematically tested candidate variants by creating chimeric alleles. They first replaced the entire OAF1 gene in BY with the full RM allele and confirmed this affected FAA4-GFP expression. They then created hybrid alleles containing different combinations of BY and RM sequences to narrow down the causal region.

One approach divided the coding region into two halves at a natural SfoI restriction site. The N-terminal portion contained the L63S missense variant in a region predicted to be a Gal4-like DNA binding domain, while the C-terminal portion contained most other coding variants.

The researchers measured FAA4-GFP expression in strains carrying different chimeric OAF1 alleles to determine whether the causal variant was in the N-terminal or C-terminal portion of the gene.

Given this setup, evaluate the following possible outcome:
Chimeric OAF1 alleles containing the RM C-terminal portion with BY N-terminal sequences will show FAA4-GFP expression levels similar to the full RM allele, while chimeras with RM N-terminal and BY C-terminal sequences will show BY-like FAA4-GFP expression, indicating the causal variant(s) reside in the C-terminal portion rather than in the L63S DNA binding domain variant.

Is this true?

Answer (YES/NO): NO